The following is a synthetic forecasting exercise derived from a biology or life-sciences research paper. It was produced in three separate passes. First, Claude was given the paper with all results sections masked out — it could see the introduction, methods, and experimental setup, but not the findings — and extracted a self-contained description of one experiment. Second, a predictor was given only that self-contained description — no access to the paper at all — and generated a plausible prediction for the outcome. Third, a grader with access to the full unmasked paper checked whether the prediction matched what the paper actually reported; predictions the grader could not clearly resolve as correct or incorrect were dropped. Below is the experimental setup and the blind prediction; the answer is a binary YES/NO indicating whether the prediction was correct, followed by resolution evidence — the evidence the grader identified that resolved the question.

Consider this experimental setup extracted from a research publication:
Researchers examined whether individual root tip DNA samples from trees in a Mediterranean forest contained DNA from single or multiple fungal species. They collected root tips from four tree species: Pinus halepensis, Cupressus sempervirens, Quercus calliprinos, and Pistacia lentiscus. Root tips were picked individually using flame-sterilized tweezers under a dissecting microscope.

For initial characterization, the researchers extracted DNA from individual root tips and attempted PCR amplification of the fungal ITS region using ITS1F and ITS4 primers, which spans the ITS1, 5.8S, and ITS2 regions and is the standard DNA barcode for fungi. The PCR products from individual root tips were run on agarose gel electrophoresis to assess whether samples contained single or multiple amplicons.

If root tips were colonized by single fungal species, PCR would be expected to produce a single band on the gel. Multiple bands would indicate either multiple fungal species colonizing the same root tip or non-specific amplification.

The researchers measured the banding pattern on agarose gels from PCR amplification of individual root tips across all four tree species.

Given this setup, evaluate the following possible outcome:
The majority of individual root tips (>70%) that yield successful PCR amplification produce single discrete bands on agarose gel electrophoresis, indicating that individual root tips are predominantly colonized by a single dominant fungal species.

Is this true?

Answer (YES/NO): NO